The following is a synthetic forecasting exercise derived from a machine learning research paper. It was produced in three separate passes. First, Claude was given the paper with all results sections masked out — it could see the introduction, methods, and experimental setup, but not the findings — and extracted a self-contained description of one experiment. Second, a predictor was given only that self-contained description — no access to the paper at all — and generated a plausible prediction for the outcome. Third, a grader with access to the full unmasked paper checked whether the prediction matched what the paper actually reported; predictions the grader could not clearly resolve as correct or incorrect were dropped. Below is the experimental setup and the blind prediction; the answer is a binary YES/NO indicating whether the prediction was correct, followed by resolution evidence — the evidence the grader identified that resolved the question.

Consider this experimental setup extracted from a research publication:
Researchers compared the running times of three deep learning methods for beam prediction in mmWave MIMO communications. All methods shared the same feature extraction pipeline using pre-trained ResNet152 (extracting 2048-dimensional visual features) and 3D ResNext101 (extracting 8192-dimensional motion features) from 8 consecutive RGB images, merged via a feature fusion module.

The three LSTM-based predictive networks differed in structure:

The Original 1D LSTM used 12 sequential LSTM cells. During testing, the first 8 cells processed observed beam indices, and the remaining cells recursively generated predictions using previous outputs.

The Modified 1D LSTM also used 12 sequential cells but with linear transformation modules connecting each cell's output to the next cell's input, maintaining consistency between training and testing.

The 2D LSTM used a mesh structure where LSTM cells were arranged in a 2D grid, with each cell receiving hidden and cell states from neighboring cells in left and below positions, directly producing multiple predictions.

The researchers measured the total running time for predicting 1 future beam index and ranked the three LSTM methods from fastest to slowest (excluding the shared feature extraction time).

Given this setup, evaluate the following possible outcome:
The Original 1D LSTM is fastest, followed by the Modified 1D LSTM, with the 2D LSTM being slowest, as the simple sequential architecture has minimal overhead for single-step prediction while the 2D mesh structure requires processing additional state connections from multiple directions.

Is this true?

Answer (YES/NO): YES